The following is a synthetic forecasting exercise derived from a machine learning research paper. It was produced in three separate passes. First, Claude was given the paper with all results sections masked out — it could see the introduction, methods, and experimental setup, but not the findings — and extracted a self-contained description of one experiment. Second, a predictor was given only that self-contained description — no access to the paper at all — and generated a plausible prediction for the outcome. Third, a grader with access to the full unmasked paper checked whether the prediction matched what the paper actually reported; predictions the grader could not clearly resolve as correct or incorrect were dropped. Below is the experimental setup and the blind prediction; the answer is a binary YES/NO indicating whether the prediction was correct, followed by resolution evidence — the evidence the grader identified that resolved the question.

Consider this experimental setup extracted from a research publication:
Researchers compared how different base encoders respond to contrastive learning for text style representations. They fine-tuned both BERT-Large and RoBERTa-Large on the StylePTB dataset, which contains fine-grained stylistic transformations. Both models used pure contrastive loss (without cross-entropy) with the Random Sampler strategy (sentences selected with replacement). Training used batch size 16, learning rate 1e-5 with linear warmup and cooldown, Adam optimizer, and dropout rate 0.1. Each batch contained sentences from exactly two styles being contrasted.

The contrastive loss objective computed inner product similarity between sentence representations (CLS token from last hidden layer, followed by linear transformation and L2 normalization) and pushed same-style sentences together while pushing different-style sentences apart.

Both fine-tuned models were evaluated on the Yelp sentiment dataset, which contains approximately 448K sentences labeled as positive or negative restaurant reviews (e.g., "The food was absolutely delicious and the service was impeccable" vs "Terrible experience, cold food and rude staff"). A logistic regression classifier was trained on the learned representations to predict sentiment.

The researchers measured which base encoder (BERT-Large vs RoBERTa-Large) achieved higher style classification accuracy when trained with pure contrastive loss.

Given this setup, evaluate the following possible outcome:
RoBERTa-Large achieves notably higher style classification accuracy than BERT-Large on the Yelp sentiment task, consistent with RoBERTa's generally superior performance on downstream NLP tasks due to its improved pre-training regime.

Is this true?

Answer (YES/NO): NO